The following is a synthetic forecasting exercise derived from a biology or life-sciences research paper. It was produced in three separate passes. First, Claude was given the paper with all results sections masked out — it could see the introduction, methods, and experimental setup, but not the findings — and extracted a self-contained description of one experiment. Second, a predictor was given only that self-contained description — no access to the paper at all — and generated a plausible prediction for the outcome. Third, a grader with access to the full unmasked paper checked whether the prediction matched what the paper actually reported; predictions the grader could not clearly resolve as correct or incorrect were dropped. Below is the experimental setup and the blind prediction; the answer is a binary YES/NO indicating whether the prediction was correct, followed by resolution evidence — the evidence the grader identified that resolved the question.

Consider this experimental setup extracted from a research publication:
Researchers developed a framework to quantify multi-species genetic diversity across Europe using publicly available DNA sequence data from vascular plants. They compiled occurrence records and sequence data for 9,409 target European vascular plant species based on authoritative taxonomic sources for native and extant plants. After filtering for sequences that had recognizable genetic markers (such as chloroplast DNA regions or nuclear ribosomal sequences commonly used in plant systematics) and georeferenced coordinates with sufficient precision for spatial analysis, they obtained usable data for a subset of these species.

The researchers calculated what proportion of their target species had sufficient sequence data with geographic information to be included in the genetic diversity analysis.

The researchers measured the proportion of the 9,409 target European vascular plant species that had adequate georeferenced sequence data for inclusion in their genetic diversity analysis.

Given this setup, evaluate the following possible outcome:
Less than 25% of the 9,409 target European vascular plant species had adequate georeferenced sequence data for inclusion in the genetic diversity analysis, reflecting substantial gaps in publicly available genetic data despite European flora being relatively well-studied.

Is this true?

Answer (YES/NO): YES